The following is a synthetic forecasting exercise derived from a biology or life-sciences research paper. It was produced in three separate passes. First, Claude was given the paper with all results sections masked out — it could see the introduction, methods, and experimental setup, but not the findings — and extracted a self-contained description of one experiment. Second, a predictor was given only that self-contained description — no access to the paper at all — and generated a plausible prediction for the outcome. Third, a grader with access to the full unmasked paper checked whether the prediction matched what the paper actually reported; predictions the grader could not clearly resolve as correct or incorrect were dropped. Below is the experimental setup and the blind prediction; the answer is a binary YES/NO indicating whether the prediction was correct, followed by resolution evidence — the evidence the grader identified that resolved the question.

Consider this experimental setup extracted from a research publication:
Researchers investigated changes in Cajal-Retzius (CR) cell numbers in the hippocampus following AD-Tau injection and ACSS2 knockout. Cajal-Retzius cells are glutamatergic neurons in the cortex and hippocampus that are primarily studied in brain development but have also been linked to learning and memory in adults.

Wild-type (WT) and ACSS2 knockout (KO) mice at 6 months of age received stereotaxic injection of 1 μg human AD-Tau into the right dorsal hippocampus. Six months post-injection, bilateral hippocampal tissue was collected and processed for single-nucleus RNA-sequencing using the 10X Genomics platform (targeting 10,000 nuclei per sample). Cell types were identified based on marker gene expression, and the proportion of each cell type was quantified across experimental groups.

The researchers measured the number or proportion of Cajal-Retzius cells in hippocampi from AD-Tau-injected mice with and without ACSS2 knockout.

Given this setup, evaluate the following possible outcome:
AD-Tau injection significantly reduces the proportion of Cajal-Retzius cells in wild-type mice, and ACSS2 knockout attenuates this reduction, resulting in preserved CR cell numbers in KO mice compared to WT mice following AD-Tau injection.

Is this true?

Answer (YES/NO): NO